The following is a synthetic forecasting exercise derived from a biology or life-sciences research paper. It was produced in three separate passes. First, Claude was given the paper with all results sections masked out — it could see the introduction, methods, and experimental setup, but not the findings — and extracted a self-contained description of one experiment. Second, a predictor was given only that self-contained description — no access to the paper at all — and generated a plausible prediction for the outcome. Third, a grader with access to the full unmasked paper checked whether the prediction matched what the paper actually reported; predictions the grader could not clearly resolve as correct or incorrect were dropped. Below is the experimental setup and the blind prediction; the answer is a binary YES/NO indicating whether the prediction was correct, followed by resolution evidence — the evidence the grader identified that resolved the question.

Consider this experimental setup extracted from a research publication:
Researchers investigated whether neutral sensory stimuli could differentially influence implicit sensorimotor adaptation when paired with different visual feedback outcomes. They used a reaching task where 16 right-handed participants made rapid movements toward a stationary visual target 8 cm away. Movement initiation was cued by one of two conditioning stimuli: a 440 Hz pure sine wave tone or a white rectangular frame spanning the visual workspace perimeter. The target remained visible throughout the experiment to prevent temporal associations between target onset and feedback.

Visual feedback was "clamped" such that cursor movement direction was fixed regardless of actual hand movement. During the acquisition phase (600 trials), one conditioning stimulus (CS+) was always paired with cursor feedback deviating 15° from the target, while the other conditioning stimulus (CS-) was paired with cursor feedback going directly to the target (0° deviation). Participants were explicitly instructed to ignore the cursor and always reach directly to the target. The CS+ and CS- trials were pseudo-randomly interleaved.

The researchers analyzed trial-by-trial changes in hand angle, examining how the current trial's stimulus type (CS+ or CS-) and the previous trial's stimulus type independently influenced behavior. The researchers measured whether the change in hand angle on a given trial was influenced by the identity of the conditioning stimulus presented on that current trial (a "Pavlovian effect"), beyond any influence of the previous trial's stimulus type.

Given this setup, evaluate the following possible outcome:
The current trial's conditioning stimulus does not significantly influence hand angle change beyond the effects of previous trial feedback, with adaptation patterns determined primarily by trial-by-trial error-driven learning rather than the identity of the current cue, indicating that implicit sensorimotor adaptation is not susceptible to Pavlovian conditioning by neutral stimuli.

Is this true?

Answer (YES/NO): NO